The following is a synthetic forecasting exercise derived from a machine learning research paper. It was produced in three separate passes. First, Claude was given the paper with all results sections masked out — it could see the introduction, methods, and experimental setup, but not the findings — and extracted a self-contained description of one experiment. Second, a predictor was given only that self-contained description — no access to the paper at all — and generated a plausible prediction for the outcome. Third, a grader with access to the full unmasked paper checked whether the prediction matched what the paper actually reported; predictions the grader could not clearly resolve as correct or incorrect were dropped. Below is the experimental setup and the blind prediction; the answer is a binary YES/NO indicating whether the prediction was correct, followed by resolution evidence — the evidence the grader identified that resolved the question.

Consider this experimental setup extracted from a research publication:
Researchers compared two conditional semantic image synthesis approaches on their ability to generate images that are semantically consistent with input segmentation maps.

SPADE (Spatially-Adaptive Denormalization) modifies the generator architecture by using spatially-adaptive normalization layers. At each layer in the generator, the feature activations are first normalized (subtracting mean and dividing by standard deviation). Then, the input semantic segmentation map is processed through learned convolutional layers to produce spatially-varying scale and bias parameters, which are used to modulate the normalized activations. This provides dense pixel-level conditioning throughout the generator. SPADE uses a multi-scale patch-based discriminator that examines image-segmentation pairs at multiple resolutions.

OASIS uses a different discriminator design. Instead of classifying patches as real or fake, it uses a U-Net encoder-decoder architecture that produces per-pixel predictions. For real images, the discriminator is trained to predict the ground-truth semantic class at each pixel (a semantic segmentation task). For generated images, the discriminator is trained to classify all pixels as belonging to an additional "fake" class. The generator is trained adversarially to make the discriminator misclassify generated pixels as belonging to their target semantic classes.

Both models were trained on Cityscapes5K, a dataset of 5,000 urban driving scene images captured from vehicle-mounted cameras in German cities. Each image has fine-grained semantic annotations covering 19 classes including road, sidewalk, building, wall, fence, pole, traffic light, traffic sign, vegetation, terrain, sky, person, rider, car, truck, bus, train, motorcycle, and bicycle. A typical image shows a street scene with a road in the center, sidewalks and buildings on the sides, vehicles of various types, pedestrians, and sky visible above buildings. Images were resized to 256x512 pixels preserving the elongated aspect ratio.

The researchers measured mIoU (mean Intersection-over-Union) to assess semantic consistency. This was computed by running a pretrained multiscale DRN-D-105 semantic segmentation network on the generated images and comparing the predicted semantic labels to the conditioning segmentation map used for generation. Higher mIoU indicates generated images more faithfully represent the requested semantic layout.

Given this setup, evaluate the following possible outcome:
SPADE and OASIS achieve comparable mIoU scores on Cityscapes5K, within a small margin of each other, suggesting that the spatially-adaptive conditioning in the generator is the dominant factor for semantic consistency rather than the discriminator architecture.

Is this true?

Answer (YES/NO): NO